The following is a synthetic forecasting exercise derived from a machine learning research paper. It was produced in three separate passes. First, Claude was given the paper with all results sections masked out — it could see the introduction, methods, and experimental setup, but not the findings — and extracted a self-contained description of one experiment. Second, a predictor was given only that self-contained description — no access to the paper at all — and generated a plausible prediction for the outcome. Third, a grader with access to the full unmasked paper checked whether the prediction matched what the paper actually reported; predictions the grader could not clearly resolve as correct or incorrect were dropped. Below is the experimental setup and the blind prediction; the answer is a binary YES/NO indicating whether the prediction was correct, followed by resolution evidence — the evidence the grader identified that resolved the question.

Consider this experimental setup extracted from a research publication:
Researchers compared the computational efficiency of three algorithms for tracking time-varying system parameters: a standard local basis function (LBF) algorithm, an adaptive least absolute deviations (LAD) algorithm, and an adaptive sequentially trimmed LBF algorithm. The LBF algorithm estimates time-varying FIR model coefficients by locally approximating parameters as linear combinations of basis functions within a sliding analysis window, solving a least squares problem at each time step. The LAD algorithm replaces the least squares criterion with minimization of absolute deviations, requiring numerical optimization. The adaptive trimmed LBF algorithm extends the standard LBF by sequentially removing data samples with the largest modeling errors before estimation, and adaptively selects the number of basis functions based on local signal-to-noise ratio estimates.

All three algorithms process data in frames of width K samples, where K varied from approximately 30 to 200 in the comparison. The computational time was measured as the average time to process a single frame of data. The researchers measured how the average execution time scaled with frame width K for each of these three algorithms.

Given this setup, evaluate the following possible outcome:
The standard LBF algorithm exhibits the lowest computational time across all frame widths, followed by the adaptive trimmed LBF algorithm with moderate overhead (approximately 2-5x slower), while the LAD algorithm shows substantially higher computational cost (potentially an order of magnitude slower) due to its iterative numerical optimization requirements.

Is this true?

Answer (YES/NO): NO